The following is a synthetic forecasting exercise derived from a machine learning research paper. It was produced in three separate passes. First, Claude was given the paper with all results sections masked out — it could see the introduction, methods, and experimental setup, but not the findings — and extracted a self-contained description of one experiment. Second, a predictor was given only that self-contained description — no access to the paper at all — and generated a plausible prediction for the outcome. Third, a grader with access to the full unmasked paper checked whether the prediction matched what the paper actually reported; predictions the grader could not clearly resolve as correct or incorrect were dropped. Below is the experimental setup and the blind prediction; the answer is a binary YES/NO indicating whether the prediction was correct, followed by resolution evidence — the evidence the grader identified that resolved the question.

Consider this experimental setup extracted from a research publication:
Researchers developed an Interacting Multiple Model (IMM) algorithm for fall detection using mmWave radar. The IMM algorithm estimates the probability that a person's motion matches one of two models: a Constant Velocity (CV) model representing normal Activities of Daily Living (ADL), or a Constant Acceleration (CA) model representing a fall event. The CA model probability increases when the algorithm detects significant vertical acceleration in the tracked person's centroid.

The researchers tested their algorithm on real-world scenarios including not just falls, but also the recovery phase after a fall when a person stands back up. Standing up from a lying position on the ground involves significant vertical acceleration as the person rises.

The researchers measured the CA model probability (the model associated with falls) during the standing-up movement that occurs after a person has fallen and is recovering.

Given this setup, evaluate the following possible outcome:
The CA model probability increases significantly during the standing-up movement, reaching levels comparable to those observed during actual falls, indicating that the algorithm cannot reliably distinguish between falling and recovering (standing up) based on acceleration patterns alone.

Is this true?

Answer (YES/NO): NO